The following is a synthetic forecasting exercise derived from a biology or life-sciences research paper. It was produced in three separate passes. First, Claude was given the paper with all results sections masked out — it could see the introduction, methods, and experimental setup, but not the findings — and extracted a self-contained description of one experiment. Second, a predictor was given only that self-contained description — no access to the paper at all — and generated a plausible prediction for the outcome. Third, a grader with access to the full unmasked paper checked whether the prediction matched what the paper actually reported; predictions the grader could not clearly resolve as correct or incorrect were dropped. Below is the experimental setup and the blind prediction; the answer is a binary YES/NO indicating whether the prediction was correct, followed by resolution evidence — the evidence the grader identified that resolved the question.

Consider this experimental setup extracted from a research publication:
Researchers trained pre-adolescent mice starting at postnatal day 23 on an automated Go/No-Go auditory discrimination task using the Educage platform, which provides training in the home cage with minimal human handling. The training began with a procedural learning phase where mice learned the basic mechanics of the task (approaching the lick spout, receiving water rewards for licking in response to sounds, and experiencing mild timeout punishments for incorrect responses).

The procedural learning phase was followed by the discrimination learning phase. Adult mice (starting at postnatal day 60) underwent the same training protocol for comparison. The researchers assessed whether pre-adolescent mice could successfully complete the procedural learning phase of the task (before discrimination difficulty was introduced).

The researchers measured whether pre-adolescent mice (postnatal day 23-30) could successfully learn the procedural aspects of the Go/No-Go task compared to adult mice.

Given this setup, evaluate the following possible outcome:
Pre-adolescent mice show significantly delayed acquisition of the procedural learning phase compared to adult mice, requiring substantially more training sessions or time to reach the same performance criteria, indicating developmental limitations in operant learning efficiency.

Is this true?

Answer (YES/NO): NO